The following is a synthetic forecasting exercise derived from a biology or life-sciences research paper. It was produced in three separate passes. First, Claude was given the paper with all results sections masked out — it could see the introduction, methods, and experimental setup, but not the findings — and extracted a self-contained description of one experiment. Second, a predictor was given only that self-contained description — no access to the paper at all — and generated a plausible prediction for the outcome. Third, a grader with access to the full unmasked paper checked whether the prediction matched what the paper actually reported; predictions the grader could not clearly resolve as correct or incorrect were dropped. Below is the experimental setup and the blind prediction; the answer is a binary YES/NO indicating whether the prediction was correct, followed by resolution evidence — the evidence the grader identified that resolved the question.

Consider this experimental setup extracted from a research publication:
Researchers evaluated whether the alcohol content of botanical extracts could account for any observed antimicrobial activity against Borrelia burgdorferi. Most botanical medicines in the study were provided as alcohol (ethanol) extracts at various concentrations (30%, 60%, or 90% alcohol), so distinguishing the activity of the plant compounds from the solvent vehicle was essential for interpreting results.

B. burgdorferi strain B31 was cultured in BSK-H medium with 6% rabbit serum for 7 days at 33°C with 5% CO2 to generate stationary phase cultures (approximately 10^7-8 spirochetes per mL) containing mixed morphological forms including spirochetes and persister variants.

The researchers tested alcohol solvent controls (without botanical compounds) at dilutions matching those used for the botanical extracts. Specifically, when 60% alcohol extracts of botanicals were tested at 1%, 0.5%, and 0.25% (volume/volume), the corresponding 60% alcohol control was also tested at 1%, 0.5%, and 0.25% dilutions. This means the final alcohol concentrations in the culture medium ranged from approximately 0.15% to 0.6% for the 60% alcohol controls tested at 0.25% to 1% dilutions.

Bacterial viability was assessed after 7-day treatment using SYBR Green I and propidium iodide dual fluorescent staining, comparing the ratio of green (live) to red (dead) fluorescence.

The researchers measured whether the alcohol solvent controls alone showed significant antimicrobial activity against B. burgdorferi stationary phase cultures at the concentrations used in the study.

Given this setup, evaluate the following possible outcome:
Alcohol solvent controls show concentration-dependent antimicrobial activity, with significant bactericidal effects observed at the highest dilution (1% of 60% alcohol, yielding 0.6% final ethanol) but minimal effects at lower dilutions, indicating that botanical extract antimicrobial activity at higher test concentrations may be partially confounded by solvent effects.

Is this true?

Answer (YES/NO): NO